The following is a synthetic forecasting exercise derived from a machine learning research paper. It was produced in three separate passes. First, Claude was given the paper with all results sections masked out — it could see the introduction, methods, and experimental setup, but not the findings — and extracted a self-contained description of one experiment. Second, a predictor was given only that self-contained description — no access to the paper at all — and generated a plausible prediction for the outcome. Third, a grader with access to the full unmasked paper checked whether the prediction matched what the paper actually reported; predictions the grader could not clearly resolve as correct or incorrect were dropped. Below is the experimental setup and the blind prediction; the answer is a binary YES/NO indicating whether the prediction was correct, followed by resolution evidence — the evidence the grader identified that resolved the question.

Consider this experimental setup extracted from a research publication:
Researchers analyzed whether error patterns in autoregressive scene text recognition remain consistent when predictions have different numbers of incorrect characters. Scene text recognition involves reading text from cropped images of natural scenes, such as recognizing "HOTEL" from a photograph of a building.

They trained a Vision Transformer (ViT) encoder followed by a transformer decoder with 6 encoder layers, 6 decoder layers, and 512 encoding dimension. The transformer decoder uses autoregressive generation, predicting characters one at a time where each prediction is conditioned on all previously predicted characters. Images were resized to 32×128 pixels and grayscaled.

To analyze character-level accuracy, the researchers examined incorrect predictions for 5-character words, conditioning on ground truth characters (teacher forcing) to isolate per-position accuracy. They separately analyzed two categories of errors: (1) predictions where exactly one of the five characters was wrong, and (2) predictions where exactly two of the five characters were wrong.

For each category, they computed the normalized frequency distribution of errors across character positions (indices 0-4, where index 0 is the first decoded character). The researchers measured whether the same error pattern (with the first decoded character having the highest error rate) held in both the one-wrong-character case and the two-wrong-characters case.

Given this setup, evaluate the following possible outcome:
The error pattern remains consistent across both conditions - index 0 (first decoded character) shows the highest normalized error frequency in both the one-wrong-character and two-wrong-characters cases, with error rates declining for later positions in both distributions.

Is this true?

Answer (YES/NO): YES